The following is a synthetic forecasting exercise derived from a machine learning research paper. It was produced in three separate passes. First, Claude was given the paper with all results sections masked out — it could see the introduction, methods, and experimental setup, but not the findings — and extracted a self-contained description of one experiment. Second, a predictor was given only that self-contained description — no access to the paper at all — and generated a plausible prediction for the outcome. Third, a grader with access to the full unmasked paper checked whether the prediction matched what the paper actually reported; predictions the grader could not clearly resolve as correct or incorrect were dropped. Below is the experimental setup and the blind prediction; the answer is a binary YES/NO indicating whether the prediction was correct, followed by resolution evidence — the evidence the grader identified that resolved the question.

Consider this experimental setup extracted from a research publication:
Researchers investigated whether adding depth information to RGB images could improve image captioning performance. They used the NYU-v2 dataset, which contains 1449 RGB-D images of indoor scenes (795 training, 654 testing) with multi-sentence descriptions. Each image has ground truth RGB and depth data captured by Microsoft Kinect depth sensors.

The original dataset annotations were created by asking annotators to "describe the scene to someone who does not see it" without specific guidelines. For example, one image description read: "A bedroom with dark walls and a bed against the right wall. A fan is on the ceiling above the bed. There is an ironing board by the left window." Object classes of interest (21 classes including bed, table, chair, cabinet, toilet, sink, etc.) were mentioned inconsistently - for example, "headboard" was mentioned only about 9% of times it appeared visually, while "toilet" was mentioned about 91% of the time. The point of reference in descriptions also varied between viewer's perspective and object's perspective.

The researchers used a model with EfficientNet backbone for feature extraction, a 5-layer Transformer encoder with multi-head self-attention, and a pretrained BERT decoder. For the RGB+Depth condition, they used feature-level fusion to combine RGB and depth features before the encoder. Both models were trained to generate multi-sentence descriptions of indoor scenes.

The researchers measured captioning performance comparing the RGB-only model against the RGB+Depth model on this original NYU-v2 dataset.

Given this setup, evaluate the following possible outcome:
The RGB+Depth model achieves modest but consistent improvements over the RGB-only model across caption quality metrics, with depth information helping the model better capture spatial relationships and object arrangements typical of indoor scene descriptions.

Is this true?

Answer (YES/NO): NO